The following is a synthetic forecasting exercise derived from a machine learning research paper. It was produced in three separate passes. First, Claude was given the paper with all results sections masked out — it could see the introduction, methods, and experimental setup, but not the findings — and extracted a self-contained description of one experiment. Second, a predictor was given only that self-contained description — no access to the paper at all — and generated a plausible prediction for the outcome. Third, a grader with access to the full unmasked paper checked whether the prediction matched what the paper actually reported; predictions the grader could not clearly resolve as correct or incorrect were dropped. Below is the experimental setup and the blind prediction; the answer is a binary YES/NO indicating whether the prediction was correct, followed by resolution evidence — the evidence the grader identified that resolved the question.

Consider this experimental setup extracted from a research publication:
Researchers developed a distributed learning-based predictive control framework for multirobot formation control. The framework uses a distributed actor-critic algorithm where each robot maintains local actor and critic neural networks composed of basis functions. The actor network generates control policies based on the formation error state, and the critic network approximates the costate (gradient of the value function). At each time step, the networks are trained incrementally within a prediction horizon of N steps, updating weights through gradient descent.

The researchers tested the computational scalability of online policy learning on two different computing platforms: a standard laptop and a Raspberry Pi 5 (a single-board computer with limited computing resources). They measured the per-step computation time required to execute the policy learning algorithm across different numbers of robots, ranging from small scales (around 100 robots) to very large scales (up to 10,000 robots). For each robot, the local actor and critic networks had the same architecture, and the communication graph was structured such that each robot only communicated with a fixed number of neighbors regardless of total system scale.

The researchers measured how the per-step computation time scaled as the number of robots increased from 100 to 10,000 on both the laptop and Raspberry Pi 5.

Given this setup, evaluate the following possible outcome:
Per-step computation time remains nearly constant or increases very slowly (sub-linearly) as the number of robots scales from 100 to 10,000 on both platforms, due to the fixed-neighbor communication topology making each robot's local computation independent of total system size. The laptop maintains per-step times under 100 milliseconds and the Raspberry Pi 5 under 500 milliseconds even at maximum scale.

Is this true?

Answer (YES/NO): NO